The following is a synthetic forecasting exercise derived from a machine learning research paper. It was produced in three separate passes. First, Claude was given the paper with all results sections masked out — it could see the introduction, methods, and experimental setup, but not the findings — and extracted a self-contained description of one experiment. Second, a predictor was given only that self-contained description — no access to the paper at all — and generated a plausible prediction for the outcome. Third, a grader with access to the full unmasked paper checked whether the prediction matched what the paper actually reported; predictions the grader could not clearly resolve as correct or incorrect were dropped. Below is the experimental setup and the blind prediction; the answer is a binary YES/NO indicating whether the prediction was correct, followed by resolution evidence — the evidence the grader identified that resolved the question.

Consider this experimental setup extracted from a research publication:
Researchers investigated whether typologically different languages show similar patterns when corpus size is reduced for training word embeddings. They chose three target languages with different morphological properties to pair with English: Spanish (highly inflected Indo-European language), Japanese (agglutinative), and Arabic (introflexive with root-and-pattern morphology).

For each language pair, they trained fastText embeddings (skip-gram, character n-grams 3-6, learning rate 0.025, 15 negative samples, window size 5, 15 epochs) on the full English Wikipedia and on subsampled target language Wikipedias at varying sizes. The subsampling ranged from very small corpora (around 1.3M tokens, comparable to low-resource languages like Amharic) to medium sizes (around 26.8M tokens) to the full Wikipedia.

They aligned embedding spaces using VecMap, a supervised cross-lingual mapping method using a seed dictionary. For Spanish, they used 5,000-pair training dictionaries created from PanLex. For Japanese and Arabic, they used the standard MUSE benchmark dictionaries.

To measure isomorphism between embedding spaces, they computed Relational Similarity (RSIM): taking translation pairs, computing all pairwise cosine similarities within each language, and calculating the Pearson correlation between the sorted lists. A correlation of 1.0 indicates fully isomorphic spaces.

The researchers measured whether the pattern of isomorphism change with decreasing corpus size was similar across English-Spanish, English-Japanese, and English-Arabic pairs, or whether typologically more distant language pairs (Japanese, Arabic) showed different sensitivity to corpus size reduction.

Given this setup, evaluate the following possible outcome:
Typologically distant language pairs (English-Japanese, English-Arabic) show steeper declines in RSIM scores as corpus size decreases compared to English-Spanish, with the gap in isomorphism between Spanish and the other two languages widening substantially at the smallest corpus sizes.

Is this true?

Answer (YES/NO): NO